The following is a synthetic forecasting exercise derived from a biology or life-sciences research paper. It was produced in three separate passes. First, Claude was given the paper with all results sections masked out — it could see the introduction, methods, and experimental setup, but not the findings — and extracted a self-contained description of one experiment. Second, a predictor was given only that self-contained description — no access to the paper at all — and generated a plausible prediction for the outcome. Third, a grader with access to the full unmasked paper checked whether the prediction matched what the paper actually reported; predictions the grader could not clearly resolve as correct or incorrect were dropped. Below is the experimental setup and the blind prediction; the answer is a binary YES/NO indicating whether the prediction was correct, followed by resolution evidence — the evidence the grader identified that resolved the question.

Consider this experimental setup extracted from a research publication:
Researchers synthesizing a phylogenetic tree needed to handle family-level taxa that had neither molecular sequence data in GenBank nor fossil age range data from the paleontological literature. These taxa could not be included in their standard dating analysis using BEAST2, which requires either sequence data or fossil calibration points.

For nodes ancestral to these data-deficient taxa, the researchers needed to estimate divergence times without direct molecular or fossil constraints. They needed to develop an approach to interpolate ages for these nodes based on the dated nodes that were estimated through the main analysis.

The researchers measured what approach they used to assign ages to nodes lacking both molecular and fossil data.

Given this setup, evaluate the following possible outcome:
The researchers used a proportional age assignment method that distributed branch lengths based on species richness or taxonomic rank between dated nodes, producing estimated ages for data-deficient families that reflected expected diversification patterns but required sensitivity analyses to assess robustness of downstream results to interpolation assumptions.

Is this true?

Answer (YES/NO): NO